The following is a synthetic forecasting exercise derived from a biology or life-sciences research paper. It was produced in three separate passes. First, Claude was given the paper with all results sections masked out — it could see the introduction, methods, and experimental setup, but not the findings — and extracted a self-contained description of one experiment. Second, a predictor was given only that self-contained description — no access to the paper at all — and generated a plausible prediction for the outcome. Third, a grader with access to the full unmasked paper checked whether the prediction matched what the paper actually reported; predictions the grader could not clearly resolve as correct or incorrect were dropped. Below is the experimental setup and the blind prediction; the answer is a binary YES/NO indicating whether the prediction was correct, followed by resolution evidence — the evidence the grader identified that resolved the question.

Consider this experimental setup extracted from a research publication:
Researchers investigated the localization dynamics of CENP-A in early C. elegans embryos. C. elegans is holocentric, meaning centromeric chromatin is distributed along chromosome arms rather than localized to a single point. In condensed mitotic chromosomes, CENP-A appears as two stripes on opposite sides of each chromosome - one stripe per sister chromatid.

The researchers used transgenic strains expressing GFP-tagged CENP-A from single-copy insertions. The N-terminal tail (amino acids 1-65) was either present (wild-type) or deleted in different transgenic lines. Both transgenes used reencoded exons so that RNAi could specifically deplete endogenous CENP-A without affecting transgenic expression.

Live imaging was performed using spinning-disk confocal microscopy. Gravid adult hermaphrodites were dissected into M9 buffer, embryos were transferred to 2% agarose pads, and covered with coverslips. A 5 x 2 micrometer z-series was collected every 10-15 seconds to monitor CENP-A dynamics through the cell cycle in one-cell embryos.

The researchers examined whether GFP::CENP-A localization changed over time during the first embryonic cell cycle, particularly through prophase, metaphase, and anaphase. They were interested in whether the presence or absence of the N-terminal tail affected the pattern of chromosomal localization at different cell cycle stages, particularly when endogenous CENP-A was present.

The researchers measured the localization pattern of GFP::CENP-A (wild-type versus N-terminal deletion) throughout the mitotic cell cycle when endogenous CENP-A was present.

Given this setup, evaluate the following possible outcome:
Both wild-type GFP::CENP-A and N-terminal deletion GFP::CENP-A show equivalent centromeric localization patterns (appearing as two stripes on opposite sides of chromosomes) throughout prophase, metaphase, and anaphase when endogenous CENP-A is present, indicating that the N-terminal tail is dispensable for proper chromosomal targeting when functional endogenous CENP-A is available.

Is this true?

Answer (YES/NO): YES